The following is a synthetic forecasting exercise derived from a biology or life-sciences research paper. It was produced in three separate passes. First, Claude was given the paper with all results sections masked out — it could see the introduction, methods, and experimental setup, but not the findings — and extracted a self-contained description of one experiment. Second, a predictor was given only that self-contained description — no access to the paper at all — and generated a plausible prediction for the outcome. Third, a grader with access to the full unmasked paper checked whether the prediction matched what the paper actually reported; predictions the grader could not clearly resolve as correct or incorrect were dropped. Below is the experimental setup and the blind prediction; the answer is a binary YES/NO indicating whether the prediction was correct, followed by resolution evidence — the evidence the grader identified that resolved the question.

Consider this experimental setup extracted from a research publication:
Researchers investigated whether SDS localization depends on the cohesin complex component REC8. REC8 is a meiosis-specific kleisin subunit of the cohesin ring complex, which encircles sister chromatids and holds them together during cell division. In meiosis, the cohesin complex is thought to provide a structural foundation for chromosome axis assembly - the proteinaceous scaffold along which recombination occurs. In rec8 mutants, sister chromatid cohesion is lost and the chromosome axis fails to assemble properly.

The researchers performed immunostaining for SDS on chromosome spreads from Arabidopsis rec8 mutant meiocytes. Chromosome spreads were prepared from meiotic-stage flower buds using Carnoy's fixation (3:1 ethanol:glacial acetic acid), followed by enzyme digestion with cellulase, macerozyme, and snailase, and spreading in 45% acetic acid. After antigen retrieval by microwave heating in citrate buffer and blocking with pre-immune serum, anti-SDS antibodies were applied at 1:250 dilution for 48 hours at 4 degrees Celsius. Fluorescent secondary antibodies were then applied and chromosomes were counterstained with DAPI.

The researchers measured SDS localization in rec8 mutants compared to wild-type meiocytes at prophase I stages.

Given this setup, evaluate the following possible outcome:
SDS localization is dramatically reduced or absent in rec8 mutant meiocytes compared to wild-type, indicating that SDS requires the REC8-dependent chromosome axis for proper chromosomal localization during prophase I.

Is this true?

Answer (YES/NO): NO